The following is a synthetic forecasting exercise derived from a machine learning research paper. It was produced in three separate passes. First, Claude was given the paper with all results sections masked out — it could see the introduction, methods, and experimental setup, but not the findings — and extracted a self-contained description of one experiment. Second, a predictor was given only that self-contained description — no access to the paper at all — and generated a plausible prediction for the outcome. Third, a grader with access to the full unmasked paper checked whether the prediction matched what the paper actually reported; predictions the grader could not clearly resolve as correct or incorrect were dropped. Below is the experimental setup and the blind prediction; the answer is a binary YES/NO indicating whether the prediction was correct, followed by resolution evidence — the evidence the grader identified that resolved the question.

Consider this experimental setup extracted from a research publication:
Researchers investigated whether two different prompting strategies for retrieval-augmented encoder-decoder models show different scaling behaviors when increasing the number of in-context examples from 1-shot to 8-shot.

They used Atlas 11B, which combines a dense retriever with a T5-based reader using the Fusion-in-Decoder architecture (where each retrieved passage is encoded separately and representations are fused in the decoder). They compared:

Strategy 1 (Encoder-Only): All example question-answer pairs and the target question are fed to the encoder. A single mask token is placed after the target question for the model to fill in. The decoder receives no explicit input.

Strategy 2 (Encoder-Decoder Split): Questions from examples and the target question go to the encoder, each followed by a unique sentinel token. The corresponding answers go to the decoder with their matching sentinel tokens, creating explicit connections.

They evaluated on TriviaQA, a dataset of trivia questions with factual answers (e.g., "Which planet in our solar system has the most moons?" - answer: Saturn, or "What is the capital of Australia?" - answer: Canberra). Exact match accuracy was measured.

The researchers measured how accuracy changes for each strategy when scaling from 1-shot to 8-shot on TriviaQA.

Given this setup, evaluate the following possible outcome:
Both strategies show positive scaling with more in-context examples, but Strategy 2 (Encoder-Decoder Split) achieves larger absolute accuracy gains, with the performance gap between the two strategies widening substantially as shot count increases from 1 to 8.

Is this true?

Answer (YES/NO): NO